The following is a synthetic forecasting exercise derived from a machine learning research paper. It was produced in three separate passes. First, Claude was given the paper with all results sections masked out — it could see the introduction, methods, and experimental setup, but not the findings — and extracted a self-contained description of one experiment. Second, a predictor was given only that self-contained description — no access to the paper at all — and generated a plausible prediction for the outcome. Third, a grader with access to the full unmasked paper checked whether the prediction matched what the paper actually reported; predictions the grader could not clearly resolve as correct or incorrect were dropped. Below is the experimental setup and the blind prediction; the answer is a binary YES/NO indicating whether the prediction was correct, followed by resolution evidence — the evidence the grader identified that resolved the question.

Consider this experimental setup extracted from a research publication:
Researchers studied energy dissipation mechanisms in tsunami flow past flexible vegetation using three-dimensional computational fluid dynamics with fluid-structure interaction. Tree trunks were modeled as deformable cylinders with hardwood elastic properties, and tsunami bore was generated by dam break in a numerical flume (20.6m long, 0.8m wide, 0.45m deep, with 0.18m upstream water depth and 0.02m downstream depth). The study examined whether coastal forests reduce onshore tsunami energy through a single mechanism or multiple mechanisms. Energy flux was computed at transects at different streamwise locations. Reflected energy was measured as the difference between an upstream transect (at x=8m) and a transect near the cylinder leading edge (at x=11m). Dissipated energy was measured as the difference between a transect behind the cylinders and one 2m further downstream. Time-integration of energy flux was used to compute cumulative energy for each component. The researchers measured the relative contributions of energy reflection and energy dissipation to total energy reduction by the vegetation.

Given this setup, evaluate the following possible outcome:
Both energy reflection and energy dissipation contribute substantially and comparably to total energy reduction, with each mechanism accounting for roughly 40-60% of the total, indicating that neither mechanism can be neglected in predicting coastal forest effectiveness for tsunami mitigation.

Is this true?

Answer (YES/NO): NO